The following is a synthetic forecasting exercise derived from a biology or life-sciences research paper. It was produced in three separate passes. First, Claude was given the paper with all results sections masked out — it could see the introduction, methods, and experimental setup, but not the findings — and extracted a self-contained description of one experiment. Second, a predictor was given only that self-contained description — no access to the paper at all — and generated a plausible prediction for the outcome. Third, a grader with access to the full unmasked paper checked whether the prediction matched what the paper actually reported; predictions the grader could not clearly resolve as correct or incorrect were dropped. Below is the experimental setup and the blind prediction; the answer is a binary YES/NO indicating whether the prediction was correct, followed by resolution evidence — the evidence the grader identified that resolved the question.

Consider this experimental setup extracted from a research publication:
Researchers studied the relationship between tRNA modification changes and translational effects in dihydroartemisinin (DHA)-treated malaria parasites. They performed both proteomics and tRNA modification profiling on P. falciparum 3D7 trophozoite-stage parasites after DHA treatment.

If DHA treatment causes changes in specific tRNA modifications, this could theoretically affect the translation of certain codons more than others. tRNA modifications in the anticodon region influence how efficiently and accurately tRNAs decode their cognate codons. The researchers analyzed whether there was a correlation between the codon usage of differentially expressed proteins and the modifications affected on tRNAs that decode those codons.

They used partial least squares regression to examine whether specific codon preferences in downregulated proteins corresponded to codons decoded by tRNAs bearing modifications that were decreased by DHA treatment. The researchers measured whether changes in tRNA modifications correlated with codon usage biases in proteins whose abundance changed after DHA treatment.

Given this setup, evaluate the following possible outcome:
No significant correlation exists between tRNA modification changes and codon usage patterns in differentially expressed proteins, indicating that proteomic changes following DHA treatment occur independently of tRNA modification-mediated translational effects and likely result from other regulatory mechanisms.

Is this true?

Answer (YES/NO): NO